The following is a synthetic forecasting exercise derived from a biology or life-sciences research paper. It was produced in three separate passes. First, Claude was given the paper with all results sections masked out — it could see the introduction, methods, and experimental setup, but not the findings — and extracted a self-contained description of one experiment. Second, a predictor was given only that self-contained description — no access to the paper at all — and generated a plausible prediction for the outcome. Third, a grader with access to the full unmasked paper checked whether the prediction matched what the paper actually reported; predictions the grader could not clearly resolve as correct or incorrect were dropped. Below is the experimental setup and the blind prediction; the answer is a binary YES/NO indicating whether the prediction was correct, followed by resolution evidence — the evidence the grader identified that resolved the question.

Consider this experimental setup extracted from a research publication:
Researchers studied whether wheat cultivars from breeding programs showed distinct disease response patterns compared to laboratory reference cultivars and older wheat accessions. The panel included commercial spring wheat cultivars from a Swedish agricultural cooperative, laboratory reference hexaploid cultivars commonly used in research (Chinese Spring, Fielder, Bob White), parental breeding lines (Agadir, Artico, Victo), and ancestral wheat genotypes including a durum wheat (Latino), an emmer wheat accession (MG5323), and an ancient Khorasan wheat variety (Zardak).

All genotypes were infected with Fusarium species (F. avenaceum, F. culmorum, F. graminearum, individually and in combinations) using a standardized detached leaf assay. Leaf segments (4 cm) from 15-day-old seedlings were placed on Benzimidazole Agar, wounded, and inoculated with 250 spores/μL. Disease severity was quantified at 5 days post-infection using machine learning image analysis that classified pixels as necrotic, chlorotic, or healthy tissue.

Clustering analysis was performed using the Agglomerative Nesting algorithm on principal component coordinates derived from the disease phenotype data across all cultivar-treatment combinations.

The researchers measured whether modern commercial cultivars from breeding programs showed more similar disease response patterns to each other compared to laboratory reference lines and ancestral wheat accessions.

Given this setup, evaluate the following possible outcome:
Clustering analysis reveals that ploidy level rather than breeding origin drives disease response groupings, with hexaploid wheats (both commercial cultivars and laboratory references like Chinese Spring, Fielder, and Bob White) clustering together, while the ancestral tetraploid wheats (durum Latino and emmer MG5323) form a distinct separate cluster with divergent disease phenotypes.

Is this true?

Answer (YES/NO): NO